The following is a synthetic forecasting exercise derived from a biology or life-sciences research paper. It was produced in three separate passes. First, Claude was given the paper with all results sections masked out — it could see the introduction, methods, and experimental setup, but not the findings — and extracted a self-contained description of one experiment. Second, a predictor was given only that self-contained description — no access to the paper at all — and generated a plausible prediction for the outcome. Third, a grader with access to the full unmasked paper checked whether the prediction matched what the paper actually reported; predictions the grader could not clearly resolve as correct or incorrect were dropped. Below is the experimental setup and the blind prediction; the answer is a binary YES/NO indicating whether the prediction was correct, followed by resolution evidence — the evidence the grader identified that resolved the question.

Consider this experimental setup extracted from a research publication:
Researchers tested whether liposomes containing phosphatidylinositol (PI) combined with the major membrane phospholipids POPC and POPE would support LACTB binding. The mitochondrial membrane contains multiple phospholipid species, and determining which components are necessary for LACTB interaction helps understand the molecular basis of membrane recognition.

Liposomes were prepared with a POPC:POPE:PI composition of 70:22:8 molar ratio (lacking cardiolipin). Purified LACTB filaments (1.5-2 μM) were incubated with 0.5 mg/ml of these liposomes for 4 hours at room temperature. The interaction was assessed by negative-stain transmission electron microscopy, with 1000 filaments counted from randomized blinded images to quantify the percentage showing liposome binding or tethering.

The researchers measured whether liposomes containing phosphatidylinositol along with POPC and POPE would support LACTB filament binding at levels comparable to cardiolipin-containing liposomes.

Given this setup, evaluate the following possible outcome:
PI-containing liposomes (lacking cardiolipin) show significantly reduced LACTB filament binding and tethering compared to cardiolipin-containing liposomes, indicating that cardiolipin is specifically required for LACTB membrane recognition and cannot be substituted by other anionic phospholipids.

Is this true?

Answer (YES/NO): NO